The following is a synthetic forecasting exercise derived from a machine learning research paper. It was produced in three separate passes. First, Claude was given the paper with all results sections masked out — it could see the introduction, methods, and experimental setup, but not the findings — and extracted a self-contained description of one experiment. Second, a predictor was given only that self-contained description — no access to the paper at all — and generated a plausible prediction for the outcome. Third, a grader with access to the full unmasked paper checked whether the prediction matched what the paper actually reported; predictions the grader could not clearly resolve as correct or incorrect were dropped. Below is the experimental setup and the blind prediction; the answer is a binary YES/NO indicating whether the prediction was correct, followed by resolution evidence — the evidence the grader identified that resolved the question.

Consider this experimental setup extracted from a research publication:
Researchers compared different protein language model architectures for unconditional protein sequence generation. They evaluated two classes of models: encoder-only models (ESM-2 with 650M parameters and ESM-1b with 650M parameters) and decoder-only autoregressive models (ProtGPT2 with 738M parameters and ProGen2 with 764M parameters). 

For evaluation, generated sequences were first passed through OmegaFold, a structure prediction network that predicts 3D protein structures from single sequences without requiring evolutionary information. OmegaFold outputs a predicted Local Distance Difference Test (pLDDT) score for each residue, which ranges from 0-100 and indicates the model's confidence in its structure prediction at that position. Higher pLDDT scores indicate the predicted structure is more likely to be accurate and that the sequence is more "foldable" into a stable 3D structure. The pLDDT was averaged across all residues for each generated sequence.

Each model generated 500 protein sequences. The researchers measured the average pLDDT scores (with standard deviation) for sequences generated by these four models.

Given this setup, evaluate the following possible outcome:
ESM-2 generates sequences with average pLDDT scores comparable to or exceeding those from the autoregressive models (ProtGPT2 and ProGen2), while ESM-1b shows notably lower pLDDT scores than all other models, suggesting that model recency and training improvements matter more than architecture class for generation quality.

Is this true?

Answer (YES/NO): NO